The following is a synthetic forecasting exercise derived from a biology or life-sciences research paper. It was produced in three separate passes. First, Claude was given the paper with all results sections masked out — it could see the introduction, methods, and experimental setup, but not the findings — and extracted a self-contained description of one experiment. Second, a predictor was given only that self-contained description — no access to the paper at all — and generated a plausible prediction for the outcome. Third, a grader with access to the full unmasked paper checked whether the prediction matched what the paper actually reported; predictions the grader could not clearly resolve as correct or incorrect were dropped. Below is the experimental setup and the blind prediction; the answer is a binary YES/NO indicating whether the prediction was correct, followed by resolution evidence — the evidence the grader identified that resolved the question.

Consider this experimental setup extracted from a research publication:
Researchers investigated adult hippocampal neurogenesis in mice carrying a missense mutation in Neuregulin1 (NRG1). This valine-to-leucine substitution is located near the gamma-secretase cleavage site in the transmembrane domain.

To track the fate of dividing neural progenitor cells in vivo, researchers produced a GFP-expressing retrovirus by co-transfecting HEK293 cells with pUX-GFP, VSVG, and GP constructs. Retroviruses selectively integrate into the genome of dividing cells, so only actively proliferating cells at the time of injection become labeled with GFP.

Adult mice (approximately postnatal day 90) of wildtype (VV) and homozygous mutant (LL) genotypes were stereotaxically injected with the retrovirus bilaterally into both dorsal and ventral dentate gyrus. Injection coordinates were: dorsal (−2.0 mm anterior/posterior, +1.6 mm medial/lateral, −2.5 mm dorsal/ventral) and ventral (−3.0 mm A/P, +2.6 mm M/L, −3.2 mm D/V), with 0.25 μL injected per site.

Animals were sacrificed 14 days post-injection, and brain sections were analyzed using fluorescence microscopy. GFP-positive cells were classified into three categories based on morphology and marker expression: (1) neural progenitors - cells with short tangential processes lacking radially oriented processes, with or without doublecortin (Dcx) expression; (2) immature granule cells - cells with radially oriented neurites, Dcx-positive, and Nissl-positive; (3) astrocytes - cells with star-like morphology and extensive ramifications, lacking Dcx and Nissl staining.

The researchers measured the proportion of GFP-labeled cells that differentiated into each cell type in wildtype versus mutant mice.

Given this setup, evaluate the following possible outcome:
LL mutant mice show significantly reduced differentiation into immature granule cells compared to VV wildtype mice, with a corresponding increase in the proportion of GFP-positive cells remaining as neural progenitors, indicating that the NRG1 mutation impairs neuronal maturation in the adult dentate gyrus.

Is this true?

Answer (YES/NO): NO